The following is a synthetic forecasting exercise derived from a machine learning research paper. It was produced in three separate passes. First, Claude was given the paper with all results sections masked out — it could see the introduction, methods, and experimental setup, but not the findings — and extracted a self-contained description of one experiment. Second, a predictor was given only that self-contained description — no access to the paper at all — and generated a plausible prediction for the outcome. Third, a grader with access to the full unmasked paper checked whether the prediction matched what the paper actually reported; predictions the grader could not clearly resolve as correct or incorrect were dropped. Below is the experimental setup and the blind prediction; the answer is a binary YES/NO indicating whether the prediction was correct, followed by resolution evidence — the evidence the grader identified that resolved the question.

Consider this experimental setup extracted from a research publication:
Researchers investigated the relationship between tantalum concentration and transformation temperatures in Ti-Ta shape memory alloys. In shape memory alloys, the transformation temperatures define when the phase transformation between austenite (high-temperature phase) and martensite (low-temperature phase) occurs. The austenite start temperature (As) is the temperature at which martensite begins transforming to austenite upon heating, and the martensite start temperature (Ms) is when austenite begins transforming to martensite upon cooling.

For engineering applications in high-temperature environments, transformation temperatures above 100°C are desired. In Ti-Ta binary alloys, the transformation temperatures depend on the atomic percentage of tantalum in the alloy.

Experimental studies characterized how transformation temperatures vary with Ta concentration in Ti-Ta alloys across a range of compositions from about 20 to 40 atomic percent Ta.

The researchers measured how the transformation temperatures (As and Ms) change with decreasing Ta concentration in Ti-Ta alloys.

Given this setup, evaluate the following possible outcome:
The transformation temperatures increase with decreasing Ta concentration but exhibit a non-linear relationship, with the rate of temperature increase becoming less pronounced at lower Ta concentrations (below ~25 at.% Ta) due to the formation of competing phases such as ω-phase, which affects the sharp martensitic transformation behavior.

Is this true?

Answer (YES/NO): NO